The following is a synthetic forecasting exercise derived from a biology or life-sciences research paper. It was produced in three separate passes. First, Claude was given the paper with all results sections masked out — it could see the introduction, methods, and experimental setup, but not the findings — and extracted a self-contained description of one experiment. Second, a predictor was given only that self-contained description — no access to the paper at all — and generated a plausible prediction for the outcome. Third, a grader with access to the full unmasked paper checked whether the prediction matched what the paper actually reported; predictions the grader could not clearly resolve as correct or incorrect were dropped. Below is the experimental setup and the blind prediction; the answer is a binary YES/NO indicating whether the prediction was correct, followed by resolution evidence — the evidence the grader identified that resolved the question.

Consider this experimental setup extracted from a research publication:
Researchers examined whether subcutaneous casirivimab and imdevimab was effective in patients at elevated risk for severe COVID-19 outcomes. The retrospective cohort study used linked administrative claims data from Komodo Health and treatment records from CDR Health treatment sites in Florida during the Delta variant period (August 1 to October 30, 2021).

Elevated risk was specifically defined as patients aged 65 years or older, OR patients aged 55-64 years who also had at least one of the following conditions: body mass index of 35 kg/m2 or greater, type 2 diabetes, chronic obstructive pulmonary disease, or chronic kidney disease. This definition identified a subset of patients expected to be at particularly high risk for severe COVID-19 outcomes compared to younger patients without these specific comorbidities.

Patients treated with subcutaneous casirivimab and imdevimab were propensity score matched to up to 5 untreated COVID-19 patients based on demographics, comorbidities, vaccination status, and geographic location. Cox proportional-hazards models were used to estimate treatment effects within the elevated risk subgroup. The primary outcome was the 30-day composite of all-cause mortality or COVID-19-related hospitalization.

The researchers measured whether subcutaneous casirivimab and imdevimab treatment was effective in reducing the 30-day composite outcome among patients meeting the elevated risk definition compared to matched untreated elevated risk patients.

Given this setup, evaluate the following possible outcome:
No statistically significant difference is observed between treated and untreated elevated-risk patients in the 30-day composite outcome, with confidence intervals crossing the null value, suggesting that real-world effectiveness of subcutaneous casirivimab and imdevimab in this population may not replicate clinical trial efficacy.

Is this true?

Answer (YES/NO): NO